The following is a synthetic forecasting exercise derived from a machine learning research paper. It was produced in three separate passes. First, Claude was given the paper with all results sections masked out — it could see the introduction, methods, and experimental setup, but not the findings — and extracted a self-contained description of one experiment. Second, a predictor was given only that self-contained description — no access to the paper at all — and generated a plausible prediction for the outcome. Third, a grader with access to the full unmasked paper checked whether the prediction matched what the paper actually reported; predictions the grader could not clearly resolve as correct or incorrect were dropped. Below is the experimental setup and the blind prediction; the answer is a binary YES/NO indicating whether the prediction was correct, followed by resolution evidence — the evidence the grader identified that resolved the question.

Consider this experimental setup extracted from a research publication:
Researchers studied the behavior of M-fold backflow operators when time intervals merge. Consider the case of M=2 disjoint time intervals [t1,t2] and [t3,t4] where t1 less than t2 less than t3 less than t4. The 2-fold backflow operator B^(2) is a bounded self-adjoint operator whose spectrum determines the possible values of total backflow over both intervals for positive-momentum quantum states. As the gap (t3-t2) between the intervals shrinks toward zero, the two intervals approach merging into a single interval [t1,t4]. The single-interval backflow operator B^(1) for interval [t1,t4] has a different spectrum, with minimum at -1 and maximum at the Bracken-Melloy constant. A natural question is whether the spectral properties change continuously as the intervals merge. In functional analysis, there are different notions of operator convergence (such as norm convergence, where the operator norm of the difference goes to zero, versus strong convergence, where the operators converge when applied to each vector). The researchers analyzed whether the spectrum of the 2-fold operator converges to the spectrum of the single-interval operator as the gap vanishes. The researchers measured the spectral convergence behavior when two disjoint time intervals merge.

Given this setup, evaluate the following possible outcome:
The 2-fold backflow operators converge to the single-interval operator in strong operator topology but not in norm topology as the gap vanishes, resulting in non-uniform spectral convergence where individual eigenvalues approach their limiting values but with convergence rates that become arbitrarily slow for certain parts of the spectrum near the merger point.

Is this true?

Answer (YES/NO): NO